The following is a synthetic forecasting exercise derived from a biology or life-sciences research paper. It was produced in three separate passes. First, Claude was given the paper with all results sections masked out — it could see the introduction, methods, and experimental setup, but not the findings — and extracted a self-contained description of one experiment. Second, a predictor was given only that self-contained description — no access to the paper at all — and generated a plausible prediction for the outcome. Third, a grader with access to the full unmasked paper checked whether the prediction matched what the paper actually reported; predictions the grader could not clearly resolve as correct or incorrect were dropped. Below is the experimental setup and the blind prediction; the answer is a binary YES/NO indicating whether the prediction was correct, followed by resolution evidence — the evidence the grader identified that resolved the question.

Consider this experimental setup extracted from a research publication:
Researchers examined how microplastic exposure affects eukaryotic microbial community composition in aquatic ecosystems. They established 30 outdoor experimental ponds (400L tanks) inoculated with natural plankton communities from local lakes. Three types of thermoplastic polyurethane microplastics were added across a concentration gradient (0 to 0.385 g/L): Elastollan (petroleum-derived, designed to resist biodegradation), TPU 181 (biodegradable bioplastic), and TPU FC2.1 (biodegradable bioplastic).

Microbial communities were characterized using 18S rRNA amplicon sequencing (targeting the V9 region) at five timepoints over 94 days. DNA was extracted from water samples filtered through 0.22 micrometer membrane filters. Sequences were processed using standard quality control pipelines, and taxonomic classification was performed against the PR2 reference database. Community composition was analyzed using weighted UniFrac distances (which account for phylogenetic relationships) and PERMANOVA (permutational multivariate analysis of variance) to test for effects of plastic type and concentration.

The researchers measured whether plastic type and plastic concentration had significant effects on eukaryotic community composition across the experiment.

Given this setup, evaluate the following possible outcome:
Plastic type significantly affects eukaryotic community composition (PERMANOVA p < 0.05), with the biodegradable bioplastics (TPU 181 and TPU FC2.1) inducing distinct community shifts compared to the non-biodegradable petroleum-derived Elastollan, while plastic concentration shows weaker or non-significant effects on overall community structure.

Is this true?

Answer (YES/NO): YES